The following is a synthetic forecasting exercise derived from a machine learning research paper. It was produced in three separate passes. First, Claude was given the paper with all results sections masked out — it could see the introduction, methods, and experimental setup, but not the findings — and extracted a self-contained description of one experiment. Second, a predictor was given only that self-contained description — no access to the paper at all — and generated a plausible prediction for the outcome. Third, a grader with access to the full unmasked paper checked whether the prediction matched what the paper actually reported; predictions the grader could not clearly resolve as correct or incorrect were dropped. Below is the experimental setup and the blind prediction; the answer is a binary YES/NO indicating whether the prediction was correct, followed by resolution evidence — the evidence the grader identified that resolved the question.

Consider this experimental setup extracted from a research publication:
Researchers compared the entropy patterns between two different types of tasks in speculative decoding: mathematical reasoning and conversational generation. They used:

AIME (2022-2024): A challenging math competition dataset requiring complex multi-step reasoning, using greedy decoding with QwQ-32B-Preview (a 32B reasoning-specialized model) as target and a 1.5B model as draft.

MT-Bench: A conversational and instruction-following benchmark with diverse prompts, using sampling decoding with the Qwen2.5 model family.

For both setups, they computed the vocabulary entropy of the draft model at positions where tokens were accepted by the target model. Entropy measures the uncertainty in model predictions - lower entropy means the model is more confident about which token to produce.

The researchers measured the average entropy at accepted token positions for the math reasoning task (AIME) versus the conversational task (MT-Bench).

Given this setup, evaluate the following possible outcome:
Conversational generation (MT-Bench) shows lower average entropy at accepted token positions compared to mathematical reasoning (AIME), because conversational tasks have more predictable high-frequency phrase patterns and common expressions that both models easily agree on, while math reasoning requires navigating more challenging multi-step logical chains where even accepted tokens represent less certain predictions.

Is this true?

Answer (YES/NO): NO